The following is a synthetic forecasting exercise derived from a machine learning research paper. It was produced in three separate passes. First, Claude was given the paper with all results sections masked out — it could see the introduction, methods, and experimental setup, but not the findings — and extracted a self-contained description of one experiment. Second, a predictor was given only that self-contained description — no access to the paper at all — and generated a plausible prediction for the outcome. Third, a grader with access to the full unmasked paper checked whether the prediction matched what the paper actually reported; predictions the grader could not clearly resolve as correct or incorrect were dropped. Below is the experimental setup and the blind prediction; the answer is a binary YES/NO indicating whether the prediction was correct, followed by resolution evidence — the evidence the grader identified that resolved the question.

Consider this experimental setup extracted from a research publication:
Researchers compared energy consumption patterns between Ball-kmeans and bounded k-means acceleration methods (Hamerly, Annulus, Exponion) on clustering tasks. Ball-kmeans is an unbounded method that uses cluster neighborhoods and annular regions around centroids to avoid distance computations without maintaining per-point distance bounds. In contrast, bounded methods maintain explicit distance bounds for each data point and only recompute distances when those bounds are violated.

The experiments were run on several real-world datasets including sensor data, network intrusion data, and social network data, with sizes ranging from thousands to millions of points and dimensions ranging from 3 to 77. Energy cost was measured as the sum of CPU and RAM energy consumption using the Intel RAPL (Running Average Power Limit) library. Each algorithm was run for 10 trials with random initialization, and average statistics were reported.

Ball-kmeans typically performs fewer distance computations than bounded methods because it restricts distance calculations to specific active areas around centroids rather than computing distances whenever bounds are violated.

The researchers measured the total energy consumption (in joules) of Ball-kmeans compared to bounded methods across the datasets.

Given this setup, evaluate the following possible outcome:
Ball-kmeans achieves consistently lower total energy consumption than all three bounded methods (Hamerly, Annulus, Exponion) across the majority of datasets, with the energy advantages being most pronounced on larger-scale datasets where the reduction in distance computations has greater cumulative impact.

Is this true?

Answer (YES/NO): NO